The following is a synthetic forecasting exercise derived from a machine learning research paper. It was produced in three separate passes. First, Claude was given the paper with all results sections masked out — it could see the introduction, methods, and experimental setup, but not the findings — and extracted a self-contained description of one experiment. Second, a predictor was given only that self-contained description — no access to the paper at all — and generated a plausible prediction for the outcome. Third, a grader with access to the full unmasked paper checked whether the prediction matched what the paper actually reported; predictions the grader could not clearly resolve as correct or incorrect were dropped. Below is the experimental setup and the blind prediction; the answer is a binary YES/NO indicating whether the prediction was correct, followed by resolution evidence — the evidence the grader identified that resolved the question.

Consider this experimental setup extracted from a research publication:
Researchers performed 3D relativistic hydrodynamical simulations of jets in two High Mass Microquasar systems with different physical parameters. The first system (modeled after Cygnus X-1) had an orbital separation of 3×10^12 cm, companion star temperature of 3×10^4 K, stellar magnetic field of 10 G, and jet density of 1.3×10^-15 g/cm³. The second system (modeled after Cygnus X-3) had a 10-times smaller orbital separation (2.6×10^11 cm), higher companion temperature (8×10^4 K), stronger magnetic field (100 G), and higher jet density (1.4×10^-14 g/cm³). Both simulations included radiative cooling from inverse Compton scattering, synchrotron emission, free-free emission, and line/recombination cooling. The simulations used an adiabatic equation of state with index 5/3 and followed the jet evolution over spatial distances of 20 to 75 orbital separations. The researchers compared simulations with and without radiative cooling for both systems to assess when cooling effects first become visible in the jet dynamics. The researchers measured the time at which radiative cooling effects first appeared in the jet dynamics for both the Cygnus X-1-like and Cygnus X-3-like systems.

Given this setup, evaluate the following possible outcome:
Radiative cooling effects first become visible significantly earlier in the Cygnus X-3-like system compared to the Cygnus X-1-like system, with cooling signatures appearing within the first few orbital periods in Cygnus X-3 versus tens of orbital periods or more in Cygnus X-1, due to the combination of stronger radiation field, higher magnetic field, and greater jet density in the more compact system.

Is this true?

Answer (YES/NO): YES